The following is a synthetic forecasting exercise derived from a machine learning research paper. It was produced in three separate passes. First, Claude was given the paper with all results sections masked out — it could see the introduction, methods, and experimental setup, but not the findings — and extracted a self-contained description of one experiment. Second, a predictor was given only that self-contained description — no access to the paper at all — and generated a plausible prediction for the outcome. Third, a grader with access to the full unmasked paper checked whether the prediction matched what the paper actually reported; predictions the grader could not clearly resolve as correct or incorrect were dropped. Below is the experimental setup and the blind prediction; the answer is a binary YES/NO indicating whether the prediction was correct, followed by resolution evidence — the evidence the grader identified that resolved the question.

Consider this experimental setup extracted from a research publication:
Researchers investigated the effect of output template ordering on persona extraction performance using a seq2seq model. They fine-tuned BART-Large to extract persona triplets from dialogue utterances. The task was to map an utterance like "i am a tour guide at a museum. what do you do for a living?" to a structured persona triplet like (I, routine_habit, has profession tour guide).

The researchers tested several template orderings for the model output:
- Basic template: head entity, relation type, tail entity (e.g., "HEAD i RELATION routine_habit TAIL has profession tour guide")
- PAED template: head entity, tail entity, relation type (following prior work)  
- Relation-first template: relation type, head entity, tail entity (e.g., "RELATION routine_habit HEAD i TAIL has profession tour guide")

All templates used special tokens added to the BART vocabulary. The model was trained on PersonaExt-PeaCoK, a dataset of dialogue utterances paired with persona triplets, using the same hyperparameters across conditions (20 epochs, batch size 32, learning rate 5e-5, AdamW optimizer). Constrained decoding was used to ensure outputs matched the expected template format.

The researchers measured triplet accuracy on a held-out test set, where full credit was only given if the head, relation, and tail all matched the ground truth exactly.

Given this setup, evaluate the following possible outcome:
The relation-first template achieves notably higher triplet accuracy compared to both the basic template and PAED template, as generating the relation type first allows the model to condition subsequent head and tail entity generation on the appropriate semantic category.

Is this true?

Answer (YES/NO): YES